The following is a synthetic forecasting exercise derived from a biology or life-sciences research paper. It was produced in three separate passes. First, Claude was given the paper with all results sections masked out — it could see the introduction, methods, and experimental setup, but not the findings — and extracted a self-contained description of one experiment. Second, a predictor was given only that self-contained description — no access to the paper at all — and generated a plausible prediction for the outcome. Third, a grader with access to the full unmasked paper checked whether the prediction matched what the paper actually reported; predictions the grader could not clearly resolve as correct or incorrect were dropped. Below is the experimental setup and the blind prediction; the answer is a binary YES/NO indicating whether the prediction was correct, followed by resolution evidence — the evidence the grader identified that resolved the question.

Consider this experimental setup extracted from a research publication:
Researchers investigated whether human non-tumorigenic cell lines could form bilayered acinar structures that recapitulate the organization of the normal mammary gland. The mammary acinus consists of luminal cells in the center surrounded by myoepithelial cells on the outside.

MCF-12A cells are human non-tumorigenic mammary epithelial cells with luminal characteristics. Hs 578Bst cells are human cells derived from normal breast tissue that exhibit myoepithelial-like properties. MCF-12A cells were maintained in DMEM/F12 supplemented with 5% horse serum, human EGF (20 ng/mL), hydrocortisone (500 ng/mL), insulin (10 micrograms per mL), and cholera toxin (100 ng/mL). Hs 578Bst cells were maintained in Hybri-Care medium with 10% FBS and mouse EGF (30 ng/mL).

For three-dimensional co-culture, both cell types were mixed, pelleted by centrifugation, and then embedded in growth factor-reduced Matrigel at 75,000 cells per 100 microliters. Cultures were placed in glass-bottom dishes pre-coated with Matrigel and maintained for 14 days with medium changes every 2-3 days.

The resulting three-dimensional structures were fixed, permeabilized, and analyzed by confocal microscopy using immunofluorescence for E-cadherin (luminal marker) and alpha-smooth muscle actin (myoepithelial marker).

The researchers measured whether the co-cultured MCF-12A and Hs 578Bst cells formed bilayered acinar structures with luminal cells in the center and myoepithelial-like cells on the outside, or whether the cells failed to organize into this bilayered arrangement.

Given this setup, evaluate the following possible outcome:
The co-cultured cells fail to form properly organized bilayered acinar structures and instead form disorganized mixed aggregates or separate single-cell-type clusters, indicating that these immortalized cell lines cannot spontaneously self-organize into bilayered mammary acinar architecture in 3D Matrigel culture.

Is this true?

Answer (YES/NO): NO